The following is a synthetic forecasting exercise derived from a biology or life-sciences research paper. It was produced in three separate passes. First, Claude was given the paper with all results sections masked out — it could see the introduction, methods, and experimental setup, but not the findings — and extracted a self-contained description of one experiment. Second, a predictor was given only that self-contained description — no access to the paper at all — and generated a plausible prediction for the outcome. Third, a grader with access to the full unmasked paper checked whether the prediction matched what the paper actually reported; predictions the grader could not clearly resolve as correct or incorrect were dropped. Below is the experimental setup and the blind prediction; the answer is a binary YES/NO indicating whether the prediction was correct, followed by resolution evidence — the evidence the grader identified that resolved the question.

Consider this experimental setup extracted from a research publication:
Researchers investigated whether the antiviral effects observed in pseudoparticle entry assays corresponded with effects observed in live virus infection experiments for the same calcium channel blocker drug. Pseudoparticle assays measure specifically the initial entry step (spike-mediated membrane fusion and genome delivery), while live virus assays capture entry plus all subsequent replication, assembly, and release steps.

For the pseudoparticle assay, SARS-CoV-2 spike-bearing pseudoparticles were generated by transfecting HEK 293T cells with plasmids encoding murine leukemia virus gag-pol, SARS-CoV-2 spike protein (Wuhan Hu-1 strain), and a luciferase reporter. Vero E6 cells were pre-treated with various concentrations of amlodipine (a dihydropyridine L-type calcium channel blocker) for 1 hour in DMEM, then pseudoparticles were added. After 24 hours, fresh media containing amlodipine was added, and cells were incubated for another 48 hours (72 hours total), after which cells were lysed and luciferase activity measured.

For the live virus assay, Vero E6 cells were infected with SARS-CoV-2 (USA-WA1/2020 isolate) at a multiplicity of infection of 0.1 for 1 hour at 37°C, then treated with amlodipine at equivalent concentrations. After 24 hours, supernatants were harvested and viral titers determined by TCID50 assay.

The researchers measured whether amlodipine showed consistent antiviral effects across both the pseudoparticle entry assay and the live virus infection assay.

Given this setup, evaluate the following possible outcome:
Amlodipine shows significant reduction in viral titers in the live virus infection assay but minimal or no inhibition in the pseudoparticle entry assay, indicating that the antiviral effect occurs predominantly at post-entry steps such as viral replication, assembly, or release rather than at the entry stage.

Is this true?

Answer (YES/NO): NO